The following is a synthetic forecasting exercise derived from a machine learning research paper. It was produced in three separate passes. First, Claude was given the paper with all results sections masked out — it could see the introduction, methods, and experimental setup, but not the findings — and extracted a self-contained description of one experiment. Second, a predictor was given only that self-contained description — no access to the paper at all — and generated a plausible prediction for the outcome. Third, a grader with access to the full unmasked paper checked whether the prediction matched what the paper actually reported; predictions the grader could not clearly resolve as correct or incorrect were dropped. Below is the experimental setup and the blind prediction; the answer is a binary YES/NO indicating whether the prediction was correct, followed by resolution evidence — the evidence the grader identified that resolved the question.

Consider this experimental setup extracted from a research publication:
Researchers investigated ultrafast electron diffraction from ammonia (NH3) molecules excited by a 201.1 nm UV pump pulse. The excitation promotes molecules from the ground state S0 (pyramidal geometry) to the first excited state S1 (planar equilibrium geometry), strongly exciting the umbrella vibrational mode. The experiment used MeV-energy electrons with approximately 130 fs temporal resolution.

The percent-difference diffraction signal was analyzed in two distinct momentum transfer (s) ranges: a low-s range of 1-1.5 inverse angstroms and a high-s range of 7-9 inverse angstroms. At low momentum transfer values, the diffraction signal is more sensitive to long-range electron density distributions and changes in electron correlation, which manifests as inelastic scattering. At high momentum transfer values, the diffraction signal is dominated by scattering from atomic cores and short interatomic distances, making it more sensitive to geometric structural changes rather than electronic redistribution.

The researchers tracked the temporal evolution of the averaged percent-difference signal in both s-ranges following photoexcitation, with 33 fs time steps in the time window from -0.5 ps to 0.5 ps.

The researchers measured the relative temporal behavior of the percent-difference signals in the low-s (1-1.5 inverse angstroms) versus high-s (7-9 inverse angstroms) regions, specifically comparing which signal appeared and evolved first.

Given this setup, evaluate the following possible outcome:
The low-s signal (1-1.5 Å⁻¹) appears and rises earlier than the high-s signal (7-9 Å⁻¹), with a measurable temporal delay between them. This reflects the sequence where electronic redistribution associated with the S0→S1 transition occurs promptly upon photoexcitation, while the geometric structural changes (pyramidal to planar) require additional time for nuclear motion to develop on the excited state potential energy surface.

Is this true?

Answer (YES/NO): YES